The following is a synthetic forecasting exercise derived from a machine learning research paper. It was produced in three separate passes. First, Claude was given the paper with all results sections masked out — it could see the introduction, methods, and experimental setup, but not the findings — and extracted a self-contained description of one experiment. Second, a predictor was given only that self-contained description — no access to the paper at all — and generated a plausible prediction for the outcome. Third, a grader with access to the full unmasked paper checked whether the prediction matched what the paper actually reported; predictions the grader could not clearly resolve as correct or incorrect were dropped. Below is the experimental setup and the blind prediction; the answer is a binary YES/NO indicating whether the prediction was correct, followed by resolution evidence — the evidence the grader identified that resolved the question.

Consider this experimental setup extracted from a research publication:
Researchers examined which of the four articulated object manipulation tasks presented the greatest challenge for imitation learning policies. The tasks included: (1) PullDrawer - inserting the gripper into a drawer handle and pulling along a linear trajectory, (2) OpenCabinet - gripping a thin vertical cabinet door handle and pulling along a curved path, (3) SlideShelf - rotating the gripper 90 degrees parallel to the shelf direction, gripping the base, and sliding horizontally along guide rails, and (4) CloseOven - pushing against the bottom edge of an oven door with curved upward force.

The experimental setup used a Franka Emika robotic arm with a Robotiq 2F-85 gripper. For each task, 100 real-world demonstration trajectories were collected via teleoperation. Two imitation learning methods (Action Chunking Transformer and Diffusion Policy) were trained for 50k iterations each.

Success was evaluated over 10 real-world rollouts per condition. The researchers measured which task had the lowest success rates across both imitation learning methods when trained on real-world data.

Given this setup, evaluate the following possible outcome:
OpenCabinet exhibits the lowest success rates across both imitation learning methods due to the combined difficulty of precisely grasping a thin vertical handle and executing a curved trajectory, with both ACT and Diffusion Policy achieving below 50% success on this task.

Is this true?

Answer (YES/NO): NO